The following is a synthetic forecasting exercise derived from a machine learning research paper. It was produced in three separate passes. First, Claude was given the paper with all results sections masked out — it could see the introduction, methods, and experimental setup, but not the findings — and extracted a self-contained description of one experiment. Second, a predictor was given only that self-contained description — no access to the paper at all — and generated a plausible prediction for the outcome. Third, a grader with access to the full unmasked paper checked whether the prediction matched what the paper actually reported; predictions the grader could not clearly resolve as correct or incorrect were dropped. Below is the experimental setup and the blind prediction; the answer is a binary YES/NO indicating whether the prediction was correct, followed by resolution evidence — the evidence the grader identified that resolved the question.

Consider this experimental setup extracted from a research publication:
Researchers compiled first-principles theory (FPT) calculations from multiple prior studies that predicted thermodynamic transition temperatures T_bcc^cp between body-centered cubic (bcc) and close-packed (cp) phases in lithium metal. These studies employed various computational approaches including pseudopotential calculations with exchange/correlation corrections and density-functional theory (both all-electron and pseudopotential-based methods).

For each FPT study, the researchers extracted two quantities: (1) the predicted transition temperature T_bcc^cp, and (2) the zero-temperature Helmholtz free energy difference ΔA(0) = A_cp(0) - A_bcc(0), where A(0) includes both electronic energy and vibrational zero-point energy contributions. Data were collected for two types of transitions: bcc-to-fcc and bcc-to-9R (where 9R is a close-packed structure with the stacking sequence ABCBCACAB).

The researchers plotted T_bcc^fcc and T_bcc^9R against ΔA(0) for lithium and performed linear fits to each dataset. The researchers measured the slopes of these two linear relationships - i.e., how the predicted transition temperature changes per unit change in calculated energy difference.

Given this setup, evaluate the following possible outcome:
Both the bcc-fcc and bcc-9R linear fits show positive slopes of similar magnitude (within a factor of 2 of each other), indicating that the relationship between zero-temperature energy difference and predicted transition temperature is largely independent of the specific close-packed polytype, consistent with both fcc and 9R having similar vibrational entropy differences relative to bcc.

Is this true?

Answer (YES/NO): NO